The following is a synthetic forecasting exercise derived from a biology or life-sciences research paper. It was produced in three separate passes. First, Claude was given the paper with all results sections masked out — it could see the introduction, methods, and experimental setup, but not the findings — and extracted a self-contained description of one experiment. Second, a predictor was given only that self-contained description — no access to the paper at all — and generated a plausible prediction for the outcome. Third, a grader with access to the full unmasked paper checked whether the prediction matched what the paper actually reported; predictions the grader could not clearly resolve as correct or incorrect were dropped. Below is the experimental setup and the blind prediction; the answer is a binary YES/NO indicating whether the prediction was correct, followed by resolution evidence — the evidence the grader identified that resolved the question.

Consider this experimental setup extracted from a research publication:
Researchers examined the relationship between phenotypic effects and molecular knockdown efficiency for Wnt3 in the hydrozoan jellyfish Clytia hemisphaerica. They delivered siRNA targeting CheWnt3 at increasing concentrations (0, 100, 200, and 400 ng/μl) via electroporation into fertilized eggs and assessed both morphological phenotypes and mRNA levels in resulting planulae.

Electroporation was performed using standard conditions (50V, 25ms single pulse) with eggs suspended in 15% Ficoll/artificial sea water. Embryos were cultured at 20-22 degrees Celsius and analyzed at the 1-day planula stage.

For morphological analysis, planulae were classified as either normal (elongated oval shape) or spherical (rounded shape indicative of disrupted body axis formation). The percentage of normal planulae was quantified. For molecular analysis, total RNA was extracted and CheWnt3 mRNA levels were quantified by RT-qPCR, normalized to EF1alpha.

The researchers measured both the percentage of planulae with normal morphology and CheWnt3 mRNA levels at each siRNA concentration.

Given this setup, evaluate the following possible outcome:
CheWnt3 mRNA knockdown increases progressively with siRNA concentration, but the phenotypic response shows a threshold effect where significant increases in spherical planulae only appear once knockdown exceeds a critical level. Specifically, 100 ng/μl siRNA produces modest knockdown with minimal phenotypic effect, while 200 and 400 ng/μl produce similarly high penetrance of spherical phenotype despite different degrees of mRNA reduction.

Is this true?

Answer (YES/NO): NO